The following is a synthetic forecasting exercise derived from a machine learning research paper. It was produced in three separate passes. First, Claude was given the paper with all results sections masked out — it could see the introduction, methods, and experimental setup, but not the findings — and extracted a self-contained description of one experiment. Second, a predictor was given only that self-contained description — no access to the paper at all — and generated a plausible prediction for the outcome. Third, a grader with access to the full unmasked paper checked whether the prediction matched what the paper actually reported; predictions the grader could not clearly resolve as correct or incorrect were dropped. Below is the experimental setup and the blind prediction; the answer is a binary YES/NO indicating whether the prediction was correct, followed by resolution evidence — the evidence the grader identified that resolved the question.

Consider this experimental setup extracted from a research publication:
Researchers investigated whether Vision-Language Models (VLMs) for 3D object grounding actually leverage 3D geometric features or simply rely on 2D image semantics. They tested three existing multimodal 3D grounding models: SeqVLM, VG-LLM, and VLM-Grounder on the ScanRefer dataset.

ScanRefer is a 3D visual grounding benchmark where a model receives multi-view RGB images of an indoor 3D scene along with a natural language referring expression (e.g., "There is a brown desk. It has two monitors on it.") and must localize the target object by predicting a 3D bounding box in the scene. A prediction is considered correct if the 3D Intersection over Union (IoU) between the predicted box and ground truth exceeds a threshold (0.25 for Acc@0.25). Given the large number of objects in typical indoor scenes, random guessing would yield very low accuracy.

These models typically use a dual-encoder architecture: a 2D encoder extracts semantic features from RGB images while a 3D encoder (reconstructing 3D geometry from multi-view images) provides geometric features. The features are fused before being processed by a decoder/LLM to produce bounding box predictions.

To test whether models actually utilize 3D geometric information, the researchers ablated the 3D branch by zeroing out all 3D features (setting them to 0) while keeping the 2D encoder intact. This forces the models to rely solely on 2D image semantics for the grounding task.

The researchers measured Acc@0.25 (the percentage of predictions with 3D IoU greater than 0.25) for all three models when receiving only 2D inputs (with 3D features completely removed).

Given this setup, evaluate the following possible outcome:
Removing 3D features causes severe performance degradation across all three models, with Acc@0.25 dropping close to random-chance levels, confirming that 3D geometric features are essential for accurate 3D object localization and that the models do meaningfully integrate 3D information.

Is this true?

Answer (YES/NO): NO